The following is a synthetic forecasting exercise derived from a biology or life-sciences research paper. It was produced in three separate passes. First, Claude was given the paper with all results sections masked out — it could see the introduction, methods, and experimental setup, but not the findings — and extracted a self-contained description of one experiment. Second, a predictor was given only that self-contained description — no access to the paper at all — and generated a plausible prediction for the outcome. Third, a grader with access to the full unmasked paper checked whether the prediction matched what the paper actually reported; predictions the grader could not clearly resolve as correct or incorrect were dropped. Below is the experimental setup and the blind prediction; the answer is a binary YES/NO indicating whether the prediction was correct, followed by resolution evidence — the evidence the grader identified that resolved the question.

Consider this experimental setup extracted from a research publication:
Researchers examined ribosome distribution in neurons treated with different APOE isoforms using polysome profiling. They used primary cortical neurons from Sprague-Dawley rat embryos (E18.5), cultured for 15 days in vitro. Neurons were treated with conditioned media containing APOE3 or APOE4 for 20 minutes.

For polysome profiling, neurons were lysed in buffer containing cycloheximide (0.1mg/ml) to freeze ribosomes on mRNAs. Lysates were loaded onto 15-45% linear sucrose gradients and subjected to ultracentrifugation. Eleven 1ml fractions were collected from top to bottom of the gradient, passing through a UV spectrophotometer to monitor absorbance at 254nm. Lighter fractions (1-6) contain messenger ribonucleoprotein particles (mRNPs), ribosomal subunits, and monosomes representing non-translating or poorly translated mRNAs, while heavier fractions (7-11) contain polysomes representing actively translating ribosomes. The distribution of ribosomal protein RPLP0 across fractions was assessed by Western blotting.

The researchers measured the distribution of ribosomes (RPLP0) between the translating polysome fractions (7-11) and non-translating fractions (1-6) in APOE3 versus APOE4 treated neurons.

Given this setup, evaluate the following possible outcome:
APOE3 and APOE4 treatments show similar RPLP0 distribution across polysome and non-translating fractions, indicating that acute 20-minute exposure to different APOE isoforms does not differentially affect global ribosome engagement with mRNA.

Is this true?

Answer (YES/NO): NO